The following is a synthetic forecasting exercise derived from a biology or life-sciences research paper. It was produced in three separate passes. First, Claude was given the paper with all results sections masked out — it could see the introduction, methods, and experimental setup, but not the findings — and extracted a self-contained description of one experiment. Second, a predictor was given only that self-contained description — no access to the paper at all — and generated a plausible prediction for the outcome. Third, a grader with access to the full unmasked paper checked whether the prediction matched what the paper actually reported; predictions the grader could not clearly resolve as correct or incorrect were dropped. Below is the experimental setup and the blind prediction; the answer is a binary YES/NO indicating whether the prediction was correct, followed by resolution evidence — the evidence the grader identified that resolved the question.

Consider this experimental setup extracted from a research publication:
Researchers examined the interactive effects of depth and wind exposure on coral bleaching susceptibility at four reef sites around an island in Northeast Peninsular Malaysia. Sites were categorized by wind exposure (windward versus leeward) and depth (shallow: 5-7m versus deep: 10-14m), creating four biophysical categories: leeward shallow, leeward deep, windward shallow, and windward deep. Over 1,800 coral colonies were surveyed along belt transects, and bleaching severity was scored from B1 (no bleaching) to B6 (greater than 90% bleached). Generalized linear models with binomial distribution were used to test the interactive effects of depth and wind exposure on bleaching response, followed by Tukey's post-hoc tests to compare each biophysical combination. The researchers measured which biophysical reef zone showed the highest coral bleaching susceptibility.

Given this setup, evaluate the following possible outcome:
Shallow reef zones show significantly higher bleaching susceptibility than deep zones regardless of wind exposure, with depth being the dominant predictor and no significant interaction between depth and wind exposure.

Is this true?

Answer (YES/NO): NO